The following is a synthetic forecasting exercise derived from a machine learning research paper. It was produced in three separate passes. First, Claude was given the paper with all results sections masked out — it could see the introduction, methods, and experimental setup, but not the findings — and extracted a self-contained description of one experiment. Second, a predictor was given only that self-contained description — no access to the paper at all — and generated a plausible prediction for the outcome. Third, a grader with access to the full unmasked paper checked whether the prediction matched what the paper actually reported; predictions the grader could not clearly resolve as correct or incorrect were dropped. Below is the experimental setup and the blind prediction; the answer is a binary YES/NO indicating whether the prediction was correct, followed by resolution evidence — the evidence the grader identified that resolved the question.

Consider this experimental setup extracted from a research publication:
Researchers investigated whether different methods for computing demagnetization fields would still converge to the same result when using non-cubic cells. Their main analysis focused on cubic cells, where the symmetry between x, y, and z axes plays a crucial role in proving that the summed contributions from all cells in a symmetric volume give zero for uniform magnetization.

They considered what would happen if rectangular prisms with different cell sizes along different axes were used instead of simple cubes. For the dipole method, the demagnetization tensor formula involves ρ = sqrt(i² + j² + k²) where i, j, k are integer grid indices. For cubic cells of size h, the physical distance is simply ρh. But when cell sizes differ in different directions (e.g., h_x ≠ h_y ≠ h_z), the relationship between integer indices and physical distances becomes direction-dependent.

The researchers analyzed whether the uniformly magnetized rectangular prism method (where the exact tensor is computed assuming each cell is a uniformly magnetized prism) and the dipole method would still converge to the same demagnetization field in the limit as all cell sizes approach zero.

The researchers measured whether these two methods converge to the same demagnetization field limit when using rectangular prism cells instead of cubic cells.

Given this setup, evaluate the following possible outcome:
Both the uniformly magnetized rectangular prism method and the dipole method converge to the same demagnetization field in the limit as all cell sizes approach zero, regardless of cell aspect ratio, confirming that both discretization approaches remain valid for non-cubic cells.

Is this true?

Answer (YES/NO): NO